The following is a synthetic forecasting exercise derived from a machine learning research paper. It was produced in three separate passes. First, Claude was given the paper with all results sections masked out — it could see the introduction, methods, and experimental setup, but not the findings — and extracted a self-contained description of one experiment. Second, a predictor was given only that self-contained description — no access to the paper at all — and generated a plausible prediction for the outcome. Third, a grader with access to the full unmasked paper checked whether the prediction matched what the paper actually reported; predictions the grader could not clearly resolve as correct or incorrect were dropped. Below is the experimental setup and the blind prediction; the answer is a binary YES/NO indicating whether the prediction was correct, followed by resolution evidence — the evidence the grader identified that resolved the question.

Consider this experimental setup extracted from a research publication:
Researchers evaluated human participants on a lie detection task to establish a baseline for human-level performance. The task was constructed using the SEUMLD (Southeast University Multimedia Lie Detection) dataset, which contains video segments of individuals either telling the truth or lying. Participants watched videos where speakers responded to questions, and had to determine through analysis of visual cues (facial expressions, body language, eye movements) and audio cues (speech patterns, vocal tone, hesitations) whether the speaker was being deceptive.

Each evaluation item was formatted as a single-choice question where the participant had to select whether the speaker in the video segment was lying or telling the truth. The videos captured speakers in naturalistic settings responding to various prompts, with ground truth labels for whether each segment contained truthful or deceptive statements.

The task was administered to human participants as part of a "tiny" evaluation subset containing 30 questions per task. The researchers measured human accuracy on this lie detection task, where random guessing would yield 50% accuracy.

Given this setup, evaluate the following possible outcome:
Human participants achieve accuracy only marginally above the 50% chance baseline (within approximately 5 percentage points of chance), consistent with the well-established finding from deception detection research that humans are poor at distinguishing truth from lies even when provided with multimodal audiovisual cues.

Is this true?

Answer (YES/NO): YES